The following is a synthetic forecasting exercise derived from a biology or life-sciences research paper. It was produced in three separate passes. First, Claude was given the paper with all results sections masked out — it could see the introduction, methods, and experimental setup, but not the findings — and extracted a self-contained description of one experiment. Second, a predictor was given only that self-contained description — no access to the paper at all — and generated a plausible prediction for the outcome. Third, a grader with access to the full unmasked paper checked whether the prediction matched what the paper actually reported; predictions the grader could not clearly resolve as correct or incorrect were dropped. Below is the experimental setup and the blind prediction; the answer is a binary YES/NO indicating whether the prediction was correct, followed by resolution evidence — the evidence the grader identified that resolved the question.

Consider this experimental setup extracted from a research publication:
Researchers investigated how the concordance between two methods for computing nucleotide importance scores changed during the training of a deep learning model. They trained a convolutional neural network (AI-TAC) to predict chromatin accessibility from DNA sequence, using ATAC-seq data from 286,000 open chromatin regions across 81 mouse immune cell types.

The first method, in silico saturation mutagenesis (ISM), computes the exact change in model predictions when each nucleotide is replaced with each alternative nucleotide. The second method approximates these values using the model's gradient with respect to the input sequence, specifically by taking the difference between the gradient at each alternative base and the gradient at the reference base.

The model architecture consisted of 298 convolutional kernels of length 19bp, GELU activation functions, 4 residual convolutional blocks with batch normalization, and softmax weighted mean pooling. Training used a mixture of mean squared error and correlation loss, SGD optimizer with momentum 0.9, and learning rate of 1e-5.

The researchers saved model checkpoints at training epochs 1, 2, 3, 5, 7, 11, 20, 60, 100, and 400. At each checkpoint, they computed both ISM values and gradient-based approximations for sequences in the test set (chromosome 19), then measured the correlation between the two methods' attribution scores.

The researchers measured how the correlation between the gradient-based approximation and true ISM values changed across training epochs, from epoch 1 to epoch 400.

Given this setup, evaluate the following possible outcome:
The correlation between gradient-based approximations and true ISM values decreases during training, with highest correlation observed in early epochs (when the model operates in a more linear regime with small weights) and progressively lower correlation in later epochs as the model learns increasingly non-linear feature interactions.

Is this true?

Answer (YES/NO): NO